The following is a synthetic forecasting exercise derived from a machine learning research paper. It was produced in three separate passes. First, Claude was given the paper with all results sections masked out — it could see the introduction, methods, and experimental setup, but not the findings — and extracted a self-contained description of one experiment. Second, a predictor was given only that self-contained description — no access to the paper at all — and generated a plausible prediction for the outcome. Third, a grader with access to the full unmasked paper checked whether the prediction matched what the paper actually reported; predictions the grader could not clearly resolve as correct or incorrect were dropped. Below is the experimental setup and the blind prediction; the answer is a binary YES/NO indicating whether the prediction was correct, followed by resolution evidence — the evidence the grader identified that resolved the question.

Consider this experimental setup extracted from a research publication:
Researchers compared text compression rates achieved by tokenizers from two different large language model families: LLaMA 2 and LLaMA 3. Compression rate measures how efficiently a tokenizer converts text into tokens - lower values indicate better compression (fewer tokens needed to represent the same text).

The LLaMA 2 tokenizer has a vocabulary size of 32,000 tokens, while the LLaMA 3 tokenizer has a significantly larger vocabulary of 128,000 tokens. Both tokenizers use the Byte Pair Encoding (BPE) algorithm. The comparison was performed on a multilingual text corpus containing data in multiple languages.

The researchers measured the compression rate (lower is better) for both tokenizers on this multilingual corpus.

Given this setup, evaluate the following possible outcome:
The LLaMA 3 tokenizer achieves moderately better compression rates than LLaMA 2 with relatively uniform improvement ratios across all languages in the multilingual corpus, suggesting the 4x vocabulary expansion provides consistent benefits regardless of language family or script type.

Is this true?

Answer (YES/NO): NO